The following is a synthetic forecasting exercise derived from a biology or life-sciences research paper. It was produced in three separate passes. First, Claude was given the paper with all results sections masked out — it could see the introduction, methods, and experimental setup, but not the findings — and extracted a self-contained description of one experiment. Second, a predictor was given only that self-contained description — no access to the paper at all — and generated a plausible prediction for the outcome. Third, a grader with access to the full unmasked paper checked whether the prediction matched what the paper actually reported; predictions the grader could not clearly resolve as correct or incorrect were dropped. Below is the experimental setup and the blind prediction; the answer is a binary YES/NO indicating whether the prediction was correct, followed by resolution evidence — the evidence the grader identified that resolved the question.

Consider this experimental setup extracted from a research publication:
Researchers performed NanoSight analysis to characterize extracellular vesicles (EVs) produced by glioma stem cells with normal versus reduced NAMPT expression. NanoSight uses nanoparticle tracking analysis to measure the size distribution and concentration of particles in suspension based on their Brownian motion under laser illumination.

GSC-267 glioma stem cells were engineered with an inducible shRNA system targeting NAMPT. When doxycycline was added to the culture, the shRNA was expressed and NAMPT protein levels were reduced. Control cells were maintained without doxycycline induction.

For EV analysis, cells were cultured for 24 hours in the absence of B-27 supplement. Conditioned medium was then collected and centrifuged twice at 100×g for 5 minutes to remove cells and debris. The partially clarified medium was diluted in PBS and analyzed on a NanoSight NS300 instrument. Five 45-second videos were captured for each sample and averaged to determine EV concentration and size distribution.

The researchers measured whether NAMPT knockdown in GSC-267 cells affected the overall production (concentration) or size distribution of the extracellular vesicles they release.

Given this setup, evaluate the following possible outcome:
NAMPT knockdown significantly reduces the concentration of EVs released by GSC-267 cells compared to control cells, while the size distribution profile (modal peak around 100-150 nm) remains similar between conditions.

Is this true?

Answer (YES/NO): NO